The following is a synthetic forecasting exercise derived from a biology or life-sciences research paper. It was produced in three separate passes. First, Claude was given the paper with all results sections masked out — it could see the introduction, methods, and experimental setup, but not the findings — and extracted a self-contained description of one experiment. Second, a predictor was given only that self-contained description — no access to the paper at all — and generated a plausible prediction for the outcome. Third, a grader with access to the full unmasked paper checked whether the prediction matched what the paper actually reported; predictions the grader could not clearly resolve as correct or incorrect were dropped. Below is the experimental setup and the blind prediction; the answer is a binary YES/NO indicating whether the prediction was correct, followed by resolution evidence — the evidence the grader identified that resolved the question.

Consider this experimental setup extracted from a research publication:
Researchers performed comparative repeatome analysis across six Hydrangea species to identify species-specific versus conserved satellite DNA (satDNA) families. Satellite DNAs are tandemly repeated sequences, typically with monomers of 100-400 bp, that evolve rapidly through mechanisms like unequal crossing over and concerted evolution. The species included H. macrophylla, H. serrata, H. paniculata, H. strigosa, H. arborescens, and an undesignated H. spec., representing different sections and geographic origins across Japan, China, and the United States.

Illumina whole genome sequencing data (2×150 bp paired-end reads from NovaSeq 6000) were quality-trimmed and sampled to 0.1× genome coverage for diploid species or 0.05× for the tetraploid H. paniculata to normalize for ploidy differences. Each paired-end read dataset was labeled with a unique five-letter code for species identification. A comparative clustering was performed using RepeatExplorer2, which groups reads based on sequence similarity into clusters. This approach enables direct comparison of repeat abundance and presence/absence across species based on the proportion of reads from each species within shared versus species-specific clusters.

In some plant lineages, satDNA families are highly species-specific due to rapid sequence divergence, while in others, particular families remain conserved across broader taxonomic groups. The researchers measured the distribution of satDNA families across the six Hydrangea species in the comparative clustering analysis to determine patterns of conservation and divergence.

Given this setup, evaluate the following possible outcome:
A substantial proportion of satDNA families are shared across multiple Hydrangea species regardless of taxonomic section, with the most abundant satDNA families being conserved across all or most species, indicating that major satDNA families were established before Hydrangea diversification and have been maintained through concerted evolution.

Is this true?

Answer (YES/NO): NO